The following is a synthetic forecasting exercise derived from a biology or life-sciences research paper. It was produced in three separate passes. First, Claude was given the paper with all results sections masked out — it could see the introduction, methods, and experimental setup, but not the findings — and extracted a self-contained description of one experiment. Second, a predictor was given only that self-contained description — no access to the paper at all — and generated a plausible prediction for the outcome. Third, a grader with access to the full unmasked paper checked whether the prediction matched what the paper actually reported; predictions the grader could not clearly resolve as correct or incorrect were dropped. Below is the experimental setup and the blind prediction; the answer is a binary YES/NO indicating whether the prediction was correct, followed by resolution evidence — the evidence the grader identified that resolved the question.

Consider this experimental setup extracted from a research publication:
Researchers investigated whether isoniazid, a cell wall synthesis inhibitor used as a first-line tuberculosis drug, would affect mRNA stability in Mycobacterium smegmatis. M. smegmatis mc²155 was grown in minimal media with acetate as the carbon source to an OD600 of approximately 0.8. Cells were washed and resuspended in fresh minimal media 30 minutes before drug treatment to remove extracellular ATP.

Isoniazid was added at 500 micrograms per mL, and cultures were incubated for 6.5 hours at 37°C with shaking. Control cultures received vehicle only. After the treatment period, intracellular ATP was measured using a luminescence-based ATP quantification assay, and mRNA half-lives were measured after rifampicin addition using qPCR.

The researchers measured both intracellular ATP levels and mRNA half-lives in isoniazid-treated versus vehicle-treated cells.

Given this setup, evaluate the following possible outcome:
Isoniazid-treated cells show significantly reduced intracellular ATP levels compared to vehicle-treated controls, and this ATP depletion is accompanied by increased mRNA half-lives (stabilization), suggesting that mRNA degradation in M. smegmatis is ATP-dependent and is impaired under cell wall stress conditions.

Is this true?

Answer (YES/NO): NO